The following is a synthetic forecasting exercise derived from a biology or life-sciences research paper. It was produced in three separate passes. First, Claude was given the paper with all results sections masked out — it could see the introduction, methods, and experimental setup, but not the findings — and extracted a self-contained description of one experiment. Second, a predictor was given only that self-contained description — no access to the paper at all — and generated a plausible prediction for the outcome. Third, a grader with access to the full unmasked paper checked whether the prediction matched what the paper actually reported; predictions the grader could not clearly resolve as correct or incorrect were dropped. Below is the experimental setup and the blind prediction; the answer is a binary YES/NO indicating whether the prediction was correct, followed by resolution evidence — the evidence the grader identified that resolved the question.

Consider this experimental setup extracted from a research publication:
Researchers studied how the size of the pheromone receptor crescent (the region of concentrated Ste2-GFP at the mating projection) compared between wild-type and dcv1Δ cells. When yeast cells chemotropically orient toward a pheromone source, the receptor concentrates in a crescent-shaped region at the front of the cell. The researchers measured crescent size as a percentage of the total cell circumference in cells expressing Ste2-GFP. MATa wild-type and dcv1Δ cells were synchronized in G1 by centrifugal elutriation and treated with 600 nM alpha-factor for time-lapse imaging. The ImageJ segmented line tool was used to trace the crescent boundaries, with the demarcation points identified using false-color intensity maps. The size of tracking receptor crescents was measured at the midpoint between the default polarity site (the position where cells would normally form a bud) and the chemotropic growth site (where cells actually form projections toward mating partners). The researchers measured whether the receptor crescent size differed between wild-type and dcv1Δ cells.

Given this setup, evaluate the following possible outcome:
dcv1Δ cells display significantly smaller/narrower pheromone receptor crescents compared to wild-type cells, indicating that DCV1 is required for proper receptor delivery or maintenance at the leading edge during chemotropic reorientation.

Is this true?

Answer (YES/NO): NO